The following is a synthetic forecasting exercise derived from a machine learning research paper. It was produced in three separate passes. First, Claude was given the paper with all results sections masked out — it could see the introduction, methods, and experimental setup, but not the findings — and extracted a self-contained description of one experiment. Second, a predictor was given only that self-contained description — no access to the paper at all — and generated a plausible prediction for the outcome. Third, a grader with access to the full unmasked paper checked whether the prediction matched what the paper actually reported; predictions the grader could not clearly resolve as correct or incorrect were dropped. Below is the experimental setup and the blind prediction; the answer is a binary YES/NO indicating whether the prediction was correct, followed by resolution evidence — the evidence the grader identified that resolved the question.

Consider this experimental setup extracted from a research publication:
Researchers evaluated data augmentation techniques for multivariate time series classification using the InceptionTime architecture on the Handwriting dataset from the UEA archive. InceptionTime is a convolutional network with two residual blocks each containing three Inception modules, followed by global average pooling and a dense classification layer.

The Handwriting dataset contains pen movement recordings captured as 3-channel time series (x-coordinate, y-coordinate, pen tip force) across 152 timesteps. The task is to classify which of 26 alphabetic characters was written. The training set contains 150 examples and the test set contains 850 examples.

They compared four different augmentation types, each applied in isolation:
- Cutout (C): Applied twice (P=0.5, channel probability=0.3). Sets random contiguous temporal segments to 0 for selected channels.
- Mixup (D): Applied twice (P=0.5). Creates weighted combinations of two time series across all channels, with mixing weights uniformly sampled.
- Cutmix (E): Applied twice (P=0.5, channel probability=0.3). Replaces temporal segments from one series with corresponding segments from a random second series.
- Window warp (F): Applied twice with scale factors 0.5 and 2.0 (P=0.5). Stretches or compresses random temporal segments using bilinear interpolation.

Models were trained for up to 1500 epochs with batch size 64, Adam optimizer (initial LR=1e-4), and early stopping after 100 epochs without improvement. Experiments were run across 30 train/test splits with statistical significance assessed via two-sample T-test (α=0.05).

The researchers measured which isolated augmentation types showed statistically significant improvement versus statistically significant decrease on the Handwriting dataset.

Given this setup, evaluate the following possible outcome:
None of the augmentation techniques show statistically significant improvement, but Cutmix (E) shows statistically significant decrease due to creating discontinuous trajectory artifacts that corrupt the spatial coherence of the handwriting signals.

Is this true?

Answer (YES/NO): NO